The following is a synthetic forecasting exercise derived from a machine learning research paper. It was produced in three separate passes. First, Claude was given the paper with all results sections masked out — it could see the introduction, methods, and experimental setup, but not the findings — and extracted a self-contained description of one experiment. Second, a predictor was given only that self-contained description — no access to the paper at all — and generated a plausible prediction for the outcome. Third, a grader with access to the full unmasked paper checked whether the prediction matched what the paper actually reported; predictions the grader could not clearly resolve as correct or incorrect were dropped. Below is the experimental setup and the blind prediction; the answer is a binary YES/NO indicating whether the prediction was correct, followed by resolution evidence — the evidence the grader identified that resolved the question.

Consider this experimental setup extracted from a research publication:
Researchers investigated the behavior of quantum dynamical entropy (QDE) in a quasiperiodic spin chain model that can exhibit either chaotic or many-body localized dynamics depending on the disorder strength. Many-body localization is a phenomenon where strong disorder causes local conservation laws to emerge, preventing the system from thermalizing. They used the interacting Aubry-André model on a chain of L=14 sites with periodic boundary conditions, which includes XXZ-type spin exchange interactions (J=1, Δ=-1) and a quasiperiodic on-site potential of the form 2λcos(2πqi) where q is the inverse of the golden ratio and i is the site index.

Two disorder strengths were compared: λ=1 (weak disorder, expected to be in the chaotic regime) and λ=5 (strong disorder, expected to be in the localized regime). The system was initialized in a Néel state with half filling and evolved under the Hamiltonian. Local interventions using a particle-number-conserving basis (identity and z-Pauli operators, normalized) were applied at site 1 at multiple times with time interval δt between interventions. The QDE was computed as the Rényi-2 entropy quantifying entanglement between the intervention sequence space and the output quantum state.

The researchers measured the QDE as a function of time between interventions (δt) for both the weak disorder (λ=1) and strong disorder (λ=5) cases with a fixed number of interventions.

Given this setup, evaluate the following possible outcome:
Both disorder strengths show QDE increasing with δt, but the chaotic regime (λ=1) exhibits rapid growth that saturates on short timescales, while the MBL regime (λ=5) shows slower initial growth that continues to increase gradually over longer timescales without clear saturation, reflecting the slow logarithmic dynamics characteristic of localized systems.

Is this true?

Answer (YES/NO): NO